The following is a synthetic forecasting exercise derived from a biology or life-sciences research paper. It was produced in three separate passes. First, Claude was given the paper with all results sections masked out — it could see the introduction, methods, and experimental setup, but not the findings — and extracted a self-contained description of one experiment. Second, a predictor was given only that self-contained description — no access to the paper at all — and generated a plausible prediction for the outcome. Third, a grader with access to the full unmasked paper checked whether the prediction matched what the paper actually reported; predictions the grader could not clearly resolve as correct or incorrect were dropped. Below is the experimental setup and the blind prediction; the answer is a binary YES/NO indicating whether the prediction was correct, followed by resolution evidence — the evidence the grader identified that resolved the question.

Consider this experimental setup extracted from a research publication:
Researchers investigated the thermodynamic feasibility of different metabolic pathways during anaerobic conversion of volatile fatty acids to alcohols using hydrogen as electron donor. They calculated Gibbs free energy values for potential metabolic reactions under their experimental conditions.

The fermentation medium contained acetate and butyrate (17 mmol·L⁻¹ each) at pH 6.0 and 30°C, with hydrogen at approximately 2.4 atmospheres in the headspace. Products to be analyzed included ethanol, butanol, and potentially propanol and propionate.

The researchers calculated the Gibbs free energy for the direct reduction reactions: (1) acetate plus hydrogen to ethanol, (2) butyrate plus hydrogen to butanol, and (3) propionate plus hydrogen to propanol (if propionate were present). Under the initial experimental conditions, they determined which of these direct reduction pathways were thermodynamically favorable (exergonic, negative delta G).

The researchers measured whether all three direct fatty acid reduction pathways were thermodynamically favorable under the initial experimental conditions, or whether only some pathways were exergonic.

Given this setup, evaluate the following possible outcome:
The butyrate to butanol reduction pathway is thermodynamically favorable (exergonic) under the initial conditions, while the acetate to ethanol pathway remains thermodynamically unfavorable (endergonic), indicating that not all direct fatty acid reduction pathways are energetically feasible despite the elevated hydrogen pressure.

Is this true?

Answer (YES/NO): NO